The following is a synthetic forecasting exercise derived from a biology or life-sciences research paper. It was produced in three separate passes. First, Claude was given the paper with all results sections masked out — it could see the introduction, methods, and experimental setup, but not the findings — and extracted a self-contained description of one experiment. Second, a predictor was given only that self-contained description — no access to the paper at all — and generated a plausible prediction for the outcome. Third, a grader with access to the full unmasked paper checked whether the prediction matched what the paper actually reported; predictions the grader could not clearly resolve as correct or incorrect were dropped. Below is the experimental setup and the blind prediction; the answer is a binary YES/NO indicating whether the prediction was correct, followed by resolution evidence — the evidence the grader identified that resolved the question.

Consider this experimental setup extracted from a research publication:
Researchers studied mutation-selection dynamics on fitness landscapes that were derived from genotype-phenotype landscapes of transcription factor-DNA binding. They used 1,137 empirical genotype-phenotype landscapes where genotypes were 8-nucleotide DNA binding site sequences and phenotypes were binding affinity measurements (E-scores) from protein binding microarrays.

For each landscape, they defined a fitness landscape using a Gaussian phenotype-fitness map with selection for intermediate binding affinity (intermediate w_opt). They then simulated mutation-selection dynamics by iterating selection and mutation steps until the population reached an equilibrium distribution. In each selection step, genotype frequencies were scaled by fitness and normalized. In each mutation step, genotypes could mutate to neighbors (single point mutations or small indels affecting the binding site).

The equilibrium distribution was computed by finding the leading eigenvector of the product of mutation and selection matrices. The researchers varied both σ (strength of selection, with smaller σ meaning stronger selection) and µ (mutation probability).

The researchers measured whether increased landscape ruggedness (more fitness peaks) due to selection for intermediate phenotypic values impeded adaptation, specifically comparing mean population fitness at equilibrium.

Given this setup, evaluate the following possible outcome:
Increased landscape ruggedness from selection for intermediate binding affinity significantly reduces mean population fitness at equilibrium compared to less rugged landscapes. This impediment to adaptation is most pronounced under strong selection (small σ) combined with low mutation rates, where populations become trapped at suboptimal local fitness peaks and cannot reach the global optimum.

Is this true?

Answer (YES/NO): NO